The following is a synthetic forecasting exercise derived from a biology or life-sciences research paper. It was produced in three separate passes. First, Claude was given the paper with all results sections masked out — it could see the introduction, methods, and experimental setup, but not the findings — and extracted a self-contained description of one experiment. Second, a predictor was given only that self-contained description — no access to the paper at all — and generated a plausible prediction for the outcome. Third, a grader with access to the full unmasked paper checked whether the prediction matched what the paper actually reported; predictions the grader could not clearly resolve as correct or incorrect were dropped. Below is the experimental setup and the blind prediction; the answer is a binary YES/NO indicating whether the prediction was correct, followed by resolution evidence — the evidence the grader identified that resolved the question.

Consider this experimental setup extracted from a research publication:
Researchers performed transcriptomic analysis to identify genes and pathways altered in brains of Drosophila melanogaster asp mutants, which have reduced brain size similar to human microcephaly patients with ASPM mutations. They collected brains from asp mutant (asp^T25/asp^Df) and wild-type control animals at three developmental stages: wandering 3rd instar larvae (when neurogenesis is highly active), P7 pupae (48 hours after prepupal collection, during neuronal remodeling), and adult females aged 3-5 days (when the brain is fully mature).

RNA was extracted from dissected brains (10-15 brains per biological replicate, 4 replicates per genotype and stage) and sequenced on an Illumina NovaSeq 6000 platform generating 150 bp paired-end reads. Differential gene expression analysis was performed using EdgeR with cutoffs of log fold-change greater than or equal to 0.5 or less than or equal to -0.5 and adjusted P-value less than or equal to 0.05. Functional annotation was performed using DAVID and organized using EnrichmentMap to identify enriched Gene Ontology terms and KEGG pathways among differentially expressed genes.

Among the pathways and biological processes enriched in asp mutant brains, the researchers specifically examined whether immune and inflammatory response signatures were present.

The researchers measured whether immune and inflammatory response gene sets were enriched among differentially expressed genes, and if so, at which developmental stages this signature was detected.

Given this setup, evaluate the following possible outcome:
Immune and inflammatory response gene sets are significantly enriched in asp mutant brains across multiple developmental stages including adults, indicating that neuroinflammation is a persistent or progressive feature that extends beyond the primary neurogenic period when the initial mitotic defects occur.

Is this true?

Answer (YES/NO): YES